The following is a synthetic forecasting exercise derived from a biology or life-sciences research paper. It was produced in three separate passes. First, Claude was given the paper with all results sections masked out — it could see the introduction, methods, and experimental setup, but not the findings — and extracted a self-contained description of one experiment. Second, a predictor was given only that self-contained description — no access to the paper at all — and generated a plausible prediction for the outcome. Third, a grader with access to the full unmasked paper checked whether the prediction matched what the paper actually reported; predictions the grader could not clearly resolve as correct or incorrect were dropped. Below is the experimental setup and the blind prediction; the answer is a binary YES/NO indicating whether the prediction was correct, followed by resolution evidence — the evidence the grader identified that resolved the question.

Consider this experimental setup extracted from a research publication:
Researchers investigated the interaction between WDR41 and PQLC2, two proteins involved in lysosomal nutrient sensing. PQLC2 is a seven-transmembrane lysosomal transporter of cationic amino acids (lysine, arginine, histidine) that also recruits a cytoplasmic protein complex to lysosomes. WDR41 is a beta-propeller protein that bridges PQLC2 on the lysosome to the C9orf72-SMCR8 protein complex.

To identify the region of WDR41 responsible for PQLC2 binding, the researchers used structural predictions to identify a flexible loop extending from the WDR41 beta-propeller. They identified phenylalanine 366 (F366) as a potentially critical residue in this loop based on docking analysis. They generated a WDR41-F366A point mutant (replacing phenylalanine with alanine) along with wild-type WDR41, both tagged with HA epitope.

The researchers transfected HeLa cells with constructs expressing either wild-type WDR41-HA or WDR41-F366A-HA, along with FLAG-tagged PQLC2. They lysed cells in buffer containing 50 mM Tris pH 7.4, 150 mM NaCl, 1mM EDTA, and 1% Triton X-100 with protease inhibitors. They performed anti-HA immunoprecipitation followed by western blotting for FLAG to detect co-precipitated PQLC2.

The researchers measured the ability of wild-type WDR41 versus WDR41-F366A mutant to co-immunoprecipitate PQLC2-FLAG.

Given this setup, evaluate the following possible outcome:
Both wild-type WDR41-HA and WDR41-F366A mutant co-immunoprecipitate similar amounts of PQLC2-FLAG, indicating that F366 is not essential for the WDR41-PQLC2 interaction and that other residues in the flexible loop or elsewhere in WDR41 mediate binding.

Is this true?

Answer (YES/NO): NO